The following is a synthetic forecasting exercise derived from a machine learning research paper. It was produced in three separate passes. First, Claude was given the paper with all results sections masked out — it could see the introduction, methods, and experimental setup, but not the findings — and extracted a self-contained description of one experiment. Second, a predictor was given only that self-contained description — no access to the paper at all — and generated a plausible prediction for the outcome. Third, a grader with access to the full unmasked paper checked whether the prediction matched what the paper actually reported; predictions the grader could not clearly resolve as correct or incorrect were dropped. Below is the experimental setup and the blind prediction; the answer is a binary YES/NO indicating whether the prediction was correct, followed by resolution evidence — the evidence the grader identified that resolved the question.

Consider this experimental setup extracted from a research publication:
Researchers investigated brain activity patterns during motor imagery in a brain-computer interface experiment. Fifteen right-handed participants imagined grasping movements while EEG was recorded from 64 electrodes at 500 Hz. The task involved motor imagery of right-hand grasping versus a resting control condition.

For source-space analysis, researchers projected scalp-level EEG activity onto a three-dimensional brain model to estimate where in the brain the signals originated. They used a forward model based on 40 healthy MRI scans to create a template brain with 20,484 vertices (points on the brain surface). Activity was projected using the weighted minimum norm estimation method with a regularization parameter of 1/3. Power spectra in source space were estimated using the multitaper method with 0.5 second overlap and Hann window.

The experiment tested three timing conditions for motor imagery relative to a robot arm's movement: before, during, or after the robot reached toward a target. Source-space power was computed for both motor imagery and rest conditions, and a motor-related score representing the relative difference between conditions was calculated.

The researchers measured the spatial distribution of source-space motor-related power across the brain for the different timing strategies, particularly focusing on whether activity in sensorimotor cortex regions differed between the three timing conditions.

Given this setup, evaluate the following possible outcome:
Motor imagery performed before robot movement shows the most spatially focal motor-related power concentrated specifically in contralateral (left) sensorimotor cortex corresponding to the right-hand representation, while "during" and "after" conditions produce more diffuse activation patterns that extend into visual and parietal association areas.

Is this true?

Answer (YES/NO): NO